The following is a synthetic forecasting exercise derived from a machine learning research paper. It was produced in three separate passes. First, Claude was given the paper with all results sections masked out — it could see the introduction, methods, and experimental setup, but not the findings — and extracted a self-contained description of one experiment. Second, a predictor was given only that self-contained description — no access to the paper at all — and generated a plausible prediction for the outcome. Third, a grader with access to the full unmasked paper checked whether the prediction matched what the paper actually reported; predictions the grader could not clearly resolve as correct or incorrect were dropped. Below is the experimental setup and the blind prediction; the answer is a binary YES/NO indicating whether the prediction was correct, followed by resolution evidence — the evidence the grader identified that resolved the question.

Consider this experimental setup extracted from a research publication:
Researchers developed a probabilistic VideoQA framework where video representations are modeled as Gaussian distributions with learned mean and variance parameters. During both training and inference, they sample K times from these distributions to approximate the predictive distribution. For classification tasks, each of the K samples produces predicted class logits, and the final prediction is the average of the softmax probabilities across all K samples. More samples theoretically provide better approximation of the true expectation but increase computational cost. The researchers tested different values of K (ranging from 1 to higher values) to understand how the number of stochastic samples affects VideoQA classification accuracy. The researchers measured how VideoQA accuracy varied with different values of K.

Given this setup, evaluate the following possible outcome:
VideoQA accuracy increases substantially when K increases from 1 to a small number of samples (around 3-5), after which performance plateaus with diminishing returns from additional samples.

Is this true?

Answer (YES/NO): NO